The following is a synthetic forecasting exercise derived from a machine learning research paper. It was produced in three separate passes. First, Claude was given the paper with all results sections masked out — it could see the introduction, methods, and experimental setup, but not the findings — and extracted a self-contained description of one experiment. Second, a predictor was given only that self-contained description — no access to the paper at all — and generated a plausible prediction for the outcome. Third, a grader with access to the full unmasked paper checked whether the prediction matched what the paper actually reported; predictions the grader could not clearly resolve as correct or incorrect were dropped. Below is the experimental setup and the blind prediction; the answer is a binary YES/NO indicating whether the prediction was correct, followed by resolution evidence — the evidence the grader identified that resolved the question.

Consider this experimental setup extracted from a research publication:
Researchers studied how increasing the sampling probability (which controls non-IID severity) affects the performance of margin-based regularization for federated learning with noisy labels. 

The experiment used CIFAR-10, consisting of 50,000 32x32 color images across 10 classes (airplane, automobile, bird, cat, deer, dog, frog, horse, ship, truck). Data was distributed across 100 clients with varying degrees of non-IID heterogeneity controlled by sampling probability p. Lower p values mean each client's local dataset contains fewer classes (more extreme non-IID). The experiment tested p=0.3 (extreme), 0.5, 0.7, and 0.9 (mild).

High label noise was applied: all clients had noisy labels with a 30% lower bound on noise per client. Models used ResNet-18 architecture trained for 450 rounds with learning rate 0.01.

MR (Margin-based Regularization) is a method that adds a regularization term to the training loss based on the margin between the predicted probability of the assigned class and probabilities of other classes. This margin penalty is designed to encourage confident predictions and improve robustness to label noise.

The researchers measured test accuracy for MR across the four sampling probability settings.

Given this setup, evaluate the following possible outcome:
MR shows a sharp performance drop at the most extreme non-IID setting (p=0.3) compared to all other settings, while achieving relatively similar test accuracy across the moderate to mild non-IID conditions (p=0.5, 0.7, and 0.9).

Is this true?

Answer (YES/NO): NO